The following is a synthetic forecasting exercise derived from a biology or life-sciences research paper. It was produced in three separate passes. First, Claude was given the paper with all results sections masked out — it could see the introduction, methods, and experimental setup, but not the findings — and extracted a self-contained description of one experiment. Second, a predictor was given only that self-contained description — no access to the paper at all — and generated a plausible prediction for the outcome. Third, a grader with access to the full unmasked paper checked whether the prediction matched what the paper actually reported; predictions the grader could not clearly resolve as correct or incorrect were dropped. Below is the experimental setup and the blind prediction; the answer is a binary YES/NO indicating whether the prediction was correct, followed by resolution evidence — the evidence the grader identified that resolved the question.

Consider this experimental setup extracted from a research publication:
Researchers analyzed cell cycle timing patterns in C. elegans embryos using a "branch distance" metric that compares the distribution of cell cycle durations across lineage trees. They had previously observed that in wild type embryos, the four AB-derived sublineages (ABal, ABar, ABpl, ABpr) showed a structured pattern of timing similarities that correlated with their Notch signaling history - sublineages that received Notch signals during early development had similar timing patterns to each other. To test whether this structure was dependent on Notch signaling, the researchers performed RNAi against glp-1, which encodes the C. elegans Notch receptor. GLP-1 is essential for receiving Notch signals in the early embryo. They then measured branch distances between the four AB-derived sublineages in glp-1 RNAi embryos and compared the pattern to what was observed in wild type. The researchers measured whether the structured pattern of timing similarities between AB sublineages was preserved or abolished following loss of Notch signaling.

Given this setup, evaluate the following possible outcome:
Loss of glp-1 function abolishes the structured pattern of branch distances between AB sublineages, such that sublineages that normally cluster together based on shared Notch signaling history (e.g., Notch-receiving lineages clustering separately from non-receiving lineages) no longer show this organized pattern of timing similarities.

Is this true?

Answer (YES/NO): YES